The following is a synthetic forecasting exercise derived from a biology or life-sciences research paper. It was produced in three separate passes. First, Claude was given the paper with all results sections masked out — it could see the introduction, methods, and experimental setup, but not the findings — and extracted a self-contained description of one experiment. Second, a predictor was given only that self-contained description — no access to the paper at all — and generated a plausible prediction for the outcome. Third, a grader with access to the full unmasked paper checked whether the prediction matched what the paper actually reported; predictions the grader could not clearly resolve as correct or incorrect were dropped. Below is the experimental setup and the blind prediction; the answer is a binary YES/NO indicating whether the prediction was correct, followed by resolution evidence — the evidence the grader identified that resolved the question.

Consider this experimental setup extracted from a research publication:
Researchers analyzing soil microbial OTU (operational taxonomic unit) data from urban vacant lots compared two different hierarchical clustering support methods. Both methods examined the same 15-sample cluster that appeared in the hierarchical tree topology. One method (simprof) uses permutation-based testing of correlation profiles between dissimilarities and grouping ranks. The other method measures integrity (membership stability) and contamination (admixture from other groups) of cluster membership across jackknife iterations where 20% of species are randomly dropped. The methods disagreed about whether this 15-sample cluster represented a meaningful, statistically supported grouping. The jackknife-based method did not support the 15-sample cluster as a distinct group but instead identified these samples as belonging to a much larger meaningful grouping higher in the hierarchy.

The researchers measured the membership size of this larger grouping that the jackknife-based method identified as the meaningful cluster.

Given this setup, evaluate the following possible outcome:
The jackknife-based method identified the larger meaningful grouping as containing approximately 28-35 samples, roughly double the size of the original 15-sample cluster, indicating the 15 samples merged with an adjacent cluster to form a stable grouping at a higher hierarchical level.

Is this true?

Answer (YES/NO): NO